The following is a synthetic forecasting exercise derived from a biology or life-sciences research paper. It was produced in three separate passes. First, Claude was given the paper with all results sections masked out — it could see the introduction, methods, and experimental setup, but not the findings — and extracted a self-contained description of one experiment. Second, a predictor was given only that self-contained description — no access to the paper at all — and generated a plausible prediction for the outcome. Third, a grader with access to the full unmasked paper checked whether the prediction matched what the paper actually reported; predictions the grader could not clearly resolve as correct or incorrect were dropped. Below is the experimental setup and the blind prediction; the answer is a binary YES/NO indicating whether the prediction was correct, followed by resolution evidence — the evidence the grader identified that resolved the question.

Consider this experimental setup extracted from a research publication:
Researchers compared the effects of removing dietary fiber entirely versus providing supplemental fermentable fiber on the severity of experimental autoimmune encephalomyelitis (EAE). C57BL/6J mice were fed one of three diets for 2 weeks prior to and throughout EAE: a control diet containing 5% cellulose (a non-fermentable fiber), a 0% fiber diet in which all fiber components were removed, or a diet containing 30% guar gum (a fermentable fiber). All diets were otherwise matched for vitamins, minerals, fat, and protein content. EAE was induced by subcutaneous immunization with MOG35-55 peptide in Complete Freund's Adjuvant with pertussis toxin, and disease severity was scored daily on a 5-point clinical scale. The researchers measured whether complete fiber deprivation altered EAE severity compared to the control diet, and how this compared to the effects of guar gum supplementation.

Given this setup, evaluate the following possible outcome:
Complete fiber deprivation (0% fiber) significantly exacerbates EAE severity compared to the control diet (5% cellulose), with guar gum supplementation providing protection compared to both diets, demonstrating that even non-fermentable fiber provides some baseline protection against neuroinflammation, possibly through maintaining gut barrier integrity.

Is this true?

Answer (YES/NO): NO